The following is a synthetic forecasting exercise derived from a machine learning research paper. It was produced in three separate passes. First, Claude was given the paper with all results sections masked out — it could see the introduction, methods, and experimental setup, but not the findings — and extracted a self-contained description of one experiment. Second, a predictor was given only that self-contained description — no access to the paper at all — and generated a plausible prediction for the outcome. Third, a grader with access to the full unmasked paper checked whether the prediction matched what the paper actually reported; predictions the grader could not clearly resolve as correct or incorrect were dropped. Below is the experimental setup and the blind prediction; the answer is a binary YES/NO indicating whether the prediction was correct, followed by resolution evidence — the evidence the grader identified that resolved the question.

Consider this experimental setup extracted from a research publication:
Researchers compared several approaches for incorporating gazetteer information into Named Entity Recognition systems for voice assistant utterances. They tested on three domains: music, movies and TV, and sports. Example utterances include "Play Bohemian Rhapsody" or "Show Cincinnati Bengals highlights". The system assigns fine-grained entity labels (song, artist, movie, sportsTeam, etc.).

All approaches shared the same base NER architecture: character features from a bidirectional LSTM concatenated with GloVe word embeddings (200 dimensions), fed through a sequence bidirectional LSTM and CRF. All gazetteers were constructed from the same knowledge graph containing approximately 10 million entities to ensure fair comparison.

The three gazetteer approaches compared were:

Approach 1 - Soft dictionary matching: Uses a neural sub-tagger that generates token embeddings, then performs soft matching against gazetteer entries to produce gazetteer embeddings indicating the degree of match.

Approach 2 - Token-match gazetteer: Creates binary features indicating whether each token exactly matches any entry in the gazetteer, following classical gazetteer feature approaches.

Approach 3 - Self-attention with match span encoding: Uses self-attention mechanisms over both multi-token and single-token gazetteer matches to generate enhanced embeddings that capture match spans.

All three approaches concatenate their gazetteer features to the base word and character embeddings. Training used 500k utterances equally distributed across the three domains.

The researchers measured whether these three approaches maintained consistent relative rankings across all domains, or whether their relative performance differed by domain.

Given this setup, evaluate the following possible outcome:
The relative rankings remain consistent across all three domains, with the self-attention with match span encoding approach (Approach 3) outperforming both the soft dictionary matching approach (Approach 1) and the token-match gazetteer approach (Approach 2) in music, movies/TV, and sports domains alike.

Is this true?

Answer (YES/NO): YES